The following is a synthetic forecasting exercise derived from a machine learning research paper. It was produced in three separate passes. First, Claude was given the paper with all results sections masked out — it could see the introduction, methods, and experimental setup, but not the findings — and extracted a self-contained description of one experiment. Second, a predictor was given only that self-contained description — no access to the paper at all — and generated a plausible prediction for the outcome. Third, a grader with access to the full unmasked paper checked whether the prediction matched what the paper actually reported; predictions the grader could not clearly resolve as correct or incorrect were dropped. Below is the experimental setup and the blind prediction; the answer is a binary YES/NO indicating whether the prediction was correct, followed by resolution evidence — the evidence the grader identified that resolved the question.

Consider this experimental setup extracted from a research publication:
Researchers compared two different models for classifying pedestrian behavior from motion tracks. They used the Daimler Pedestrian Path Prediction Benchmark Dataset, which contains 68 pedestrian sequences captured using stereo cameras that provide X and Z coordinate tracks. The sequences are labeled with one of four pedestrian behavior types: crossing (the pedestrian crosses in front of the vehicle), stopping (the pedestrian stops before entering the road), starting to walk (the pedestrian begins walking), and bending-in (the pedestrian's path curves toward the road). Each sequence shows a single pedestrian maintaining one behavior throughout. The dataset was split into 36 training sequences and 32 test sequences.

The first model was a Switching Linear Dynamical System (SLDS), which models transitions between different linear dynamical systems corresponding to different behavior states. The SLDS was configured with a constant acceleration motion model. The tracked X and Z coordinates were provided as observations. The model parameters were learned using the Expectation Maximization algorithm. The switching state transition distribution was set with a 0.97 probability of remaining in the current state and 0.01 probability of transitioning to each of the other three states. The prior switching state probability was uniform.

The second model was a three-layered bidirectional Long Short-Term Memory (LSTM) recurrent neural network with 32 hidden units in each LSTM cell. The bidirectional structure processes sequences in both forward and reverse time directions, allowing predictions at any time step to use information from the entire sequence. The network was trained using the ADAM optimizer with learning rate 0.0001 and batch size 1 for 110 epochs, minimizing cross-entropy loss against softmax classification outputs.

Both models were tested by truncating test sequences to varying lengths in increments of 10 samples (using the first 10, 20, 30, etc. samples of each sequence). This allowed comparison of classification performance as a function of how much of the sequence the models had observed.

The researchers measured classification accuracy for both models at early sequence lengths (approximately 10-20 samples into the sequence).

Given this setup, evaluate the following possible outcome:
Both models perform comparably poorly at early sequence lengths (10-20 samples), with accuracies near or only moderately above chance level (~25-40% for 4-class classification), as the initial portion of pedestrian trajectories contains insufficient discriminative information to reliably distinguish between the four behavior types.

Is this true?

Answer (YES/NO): NO